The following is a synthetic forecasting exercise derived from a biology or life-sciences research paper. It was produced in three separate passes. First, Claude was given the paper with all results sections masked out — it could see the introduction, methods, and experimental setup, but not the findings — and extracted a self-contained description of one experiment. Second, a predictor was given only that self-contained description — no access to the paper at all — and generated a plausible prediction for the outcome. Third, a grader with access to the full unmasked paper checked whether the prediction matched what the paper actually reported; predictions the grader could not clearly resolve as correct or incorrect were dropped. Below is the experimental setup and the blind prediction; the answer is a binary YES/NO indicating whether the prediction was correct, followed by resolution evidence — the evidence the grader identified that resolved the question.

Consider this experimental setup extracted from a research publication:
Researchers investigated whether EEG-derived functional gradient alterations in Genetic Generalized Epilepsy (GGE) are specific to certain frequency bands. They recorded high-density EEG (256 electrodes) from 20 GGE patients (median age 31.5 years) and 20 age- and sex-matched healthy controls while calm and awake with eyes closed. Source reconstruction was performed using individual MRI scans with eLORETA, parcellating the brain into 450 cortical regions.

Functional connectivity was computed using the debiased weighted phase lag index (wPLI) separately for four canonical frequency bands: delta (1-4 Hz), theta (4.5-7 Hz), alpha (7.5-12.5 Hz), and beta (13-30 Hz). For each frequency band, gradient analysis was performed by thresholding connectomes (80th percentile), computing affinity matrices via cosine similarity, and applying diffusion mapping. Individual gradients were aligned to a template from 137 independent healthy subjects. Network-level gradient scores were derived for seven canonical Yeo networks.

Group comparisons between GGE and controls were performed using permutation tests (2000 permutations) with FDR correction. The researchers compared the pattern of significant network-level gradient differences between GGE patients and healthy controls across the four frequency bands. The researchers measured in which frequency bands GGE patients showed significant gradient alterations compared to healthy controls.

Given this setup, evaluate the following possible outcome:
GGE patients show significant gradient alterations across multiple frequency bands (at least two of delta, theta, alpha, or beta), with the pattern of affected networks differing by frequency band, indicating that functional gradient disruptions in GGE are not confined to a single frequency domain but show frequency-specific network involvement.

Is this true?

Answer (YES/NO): NO